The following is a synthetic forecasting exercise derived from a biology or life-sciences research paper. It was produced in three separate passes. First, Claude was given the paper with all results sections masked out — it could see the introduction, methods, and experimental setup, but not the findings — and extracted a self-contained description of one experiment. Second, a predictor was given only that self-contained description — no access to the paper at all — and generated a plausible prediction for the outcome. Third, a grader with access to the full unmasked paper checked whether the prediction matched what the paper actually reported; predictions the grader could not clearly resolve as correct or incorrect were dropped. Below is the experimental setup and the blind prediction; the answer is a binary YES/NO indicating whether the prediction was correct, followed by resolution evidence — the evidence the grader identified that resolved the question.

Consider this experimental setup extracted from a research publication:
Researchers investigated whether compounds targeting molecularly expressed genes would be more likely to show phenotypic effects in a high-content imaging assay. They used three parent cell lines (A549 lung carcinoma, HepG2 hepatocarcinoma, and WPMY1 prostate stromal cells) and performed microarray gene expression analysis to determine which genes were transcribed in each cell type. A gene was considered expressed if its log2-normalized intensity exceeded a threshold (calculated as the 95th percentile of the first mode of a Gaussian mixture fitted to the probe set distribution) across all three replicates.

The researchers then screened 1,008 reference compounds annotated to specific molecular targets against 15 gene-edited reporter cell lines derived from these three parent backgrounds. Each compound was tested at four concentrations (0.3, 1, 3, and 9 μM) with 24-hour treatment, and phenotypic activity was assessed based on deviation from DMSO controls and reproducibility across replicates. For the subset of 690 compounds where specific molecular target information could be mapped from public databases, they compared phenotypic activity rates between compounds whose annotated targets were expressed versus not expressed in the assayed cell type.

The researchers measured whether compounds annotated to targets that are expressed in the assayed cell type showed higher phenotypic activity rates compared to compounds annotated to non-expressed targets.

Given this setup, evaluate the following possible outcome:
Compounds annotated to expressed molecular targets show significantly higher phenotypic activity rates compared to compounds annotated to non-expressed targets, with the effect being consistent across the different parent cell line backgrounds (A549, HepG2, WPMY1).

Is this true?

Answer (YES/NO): YES